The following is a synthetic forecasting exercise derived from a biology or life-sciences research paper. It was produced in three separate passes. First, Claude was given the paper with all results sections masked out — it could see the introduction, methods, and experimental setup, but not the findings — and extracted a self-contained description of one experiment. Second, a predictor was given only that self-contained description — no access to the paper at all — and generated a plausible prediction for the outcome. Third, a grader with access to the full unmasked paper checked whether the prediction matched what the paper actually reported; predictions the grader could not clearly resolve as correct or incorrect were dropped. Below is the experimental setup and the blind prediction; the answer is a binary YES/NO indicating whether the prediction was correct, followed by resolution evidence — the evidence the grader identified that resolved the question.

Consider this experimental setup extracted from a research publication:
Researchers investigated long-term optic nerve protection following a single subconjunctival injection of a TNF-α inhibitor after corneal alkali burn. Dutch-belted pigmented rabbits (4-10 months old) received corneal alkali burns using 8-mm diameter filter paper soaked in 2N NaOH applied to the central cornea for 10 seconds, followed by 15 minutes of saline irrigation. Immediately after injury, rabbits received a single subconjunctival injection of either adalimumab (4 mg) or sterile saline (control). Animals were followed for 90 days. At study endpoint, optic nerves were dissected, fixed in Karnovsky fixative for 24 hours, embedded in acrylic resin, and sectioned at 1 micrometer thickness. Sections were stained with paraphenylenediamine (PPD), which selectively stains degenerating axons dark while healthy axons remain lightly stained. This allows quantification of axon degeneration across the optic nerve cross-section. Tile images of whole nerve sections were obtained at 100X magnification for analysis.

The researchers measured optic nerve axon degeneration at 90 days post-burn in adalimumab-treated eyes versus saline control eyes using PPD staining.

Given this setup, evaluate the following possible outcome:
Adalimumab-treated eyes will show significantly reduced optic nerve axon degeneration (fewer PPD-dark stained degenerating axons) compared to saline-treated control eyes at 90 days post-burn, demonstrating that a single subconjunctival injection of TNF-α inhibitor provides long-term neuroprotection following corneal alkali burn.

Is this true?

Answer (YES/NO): YES